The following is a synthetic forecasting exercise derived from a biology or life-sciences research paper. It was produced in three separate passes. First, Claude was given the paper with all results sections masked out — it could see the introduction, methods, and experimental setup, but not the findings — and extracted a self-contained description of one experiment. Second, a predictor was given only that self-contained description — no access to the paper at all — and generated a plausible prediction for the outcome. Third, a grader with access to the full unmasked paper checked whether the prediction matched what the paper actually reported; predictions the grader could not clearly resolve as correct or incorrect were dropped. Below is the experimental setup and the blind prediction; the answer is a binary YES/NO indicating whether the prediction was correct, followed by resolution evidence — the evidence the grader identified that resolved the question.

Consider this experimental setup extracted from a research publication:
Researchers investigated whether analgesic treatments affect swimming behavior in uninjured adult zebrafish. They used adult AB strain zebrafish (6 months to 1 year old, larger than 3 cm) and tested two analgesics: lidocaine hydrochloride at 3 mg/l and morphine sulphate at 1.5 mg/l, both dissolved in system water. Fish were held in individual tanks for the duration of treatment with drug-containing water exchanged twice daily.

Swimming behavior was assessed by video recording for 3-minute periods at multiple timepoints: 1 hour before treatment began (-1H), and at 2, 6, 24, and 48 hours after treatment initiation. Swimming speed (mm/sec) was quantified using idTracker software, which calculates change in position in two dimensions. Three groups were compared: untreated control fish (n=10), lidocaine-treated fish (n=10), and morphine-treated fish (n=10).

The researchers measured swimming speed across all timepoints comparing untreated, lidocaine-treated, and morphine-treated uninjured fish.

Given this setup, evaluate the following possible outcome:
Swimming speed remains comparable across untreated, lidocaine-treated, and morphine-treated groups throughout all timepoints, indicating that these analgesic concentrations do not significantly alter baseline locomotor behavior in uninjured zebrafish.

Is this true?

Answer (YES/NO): YES